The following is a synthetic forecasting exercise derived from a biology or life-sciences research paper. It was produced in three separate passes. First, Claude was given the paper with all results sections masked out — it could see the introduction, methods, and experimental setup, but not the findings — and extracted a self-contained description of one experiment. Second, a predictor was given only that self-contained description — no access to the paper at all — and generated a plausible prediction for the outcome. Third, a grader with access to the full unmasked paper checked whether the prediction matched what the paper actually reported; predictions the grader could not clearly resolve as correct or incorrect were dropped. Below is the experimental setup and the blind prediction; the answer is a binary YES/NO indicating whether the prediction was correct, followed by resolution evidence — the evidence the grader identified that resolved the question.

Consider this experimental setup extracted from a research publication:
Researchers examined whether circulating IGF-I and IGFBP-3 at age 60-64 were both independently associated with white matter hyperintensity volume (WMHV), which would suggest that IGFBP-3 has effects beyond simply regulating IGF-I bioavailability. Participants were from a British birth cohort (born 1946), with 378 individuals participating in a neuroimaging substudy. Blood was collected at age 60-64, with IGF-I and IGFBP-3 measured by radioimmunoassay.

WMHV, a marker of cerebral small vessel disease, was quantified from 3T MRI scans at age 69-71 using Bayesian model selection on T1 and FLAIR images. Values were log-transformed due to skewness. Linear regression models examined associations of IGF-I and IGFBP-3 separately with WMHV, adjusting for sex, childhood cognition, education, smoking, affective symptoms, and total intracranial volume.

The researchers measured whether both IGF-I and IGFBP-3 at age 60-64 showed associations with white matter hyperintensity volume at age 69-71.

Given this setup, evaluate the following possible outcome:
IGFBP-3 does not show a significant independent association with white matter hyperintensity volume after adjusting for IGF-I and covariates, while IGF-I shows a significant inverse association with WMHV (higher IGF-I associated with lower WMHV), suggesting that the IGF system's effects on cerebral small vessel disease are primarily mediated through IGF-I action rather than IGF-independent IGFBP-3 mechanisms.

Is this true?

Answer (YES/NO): NO